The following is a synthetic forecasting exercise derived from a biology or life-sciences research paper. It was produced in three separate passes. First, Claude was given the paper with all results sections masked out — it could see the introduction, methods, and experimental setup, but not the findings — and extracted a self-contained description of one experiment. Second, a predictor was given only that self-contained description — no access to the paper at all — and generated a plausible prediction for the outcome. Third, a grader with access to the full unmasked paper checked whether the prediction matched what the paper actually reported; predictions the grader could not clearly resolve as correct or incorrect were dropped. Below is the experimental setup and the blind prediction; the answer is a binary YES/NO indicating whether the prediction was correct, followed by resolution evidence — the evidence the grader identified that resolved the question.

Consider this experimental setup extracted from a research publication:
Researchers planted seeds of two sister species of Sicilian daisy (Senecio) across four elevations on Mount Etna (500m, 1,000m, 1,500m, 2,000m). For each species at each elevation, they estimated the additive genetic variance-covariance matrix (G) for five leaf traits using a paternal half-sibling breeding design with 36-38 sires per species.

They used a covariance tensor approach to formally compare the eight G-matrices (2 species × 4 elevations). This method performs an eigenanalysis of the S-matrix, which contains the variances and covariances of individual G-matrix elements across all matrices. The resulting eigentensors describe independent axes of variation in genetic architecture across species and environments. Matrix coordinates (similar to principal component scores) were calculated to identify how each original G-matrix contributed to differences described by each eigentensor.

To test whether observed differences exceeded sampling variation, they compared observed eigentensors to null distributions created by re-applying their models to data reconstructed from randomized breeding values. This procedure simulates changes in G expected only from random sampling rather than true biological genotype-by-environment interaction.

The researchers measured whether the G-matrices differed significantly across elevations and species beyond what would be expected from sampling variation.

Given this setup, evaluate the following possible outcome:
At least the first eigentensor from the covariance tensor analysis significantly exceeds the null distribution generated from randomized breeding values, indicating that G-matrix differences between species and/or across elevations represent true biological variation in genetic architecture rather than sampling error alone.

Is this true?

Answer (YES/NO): YES